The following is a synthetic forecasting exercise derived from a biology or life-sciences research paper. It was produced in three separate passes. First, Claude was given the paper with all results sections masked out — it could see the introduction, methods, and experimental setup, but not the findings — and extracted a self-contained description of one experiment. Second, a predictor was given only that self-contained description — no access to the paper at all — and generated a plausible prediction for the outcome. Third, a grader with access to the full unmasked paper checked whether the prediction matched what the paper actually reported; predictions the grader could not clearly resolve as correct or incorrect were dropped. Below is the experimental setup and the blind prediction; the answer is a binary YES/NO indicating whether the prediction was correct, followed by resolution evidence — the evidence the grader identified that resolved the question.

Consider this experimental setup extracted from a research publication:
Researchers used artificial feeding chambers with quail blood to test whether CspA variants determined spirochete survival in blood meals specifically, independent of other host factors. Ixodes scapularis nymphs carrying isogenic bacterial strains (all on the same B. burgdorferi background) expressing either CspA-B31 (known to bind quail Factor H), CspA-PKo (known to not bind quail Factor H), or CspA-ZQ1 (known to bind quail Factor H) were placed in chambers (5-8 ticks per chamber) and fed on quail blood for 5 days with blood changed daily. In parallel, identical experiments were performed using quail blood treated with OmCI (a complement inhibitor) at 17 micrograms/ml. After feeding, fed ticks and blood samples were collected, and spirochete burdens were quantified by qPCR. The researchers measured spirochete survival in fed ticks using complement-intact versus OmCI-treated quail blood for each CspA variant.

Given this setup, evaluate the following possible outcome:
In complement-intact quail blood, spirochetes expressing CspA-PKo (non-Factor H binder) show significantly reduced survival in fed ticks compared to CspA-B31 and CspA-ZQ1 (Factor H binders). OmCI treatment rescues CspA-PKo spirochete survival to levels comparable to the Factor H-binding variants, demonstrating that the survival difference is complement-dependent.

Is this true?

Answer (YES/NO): YES